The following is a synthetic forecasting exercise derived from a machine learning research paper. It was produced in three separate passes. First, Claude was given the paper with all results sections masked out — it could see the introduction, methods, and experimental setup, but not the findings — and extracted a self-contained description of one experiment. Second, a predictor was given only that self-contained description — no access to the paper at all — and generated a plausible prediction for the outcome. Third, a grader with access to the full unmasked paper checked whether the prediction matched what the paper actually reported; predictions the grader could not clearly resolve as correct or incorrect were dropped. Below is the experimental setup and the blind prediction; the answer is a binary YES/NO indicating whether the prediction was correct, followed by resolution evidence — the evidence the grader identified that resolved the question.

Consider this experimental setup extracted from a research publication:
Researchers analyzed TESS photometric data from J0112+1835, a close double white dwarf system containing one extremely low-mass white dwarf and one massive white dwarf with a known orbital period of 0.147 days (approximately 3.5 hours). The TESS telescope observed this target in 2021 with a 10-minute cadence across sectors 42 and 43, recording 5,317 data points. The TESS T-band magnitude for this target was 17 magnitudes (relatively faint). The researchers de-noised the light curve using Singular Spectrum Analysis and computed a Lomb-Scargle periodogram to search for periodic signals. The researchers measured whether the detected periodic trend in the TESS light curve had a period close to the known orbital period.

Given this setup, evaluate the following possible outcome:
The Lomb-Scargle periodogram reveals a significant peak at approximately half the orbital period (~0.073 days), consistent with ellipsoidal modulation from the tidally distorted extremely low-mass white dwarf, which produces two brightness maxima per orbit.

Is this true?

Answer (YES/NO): NO